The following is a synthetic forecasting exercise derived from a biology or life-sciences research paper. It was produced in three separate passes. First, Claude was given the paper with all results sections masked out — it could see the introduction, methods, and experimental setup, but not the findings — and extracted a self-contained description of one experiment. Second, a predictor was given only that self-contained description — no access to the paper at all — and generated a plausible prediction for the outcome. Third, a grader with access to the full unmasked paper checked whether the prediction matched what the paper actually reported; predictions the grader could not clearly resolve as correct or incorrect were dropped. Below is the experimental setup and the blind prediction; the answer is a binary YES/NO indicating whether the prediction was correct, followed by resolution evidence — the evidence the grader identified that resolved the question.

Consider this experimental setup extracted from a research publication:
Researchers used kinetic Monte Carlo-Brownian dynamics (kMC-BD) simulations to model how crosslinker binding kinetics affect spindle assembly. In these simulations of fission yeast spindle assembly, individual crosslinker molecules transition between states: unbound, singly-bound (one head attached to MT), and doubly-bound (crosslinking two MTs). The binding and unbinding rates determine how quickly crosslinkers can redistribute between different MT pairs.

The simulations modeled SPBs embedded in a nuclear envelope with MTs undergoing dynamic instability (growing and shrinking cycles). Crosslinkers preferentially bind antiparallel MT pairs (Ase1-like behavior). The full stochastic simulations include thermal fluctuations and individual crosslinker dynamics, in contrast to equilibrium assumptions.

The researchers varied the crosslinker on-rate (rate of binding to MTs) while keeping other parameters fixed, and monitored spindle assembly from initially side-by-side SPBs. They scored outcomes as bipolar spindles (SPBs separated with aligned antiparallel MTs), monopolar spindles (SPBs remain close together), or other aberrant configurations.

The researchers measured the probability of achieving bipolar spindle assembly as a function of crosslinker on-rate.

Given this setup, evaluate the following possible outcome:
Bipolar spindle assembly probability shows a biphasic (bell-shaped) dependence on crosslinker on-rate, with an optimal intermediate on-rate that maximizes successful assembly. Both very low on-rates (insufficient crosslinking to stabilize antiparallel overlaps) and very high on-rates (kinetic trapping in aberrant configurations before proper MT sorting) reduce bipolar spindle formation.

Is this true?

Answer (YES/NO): NO